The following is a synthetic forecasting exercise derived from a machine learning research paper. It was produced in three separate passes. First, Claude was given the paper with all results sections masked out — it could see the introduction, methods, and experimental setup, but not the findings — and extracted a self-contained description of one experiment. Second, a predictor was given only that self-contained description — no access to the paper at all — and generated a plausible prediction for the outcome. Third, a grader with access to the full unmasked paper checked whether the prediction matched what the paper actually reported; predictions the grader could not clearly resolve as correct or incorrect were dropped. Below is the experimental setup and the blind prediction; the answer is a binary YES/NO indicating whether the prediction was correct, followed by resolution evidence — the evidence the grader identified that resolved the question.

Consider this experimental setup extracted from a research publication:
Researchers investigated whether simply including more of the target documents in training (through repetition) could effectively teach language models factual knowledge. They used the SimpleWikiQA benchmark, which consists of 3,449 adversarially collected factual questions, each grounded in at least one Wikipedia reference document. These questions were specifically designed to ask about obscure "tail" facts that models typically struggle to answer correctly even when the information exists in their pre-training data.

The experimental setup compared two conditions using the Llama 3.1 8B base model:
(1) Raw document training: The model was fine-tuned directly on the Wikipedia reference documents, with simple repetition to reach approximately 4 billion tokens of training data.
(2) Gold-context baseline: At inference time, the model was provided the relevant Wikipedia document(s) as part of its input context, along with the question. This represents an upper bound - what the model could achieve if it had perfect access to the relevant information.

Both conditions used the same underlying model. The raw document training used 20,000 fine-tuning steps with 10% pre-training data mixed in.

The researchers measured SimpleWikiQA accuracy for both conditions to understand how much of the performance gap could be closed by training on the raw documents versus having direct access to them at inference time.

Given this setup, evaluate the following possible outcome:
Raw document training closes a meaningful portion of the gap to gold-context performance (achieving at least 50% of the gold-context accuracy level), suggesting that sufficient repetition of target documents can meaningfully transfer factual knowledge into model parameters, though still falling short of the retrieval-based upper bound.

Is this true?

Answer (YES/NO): NO